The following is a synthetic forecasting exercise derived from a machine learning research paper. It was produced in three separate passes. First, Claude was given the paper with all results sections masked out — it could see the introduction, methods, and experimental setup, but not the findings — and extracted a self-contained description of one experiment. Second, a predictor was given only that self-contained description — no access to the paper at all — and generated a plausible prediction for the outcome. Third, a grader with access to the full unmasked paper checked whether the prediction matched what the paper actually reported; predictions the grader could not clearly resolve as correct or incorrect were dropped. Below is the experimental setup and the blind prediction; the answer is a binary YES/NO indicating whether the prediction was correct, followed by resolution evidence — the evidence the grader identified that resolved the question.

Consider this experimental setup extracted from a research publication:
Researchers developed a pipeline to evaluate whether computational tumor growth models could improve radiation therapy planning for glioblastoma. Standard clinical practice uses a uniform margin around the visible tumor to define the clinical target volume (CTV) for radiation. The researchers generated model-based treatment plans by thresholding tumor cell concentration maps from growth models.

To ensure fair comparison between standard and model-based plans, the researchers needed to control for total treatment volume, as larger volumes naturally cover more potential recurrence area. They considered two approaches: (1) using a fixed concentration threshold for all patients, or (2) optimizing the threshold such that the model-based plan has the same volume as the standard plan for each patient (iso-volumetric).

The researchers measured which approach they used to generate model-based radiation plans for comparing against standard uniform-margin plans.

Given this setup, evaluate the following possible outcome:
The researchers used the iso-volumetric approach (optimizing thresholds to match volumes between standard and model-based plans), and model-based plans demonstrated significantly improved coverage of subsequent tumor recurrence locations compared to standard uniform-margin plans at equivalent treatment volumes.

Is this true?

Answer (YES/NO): YES